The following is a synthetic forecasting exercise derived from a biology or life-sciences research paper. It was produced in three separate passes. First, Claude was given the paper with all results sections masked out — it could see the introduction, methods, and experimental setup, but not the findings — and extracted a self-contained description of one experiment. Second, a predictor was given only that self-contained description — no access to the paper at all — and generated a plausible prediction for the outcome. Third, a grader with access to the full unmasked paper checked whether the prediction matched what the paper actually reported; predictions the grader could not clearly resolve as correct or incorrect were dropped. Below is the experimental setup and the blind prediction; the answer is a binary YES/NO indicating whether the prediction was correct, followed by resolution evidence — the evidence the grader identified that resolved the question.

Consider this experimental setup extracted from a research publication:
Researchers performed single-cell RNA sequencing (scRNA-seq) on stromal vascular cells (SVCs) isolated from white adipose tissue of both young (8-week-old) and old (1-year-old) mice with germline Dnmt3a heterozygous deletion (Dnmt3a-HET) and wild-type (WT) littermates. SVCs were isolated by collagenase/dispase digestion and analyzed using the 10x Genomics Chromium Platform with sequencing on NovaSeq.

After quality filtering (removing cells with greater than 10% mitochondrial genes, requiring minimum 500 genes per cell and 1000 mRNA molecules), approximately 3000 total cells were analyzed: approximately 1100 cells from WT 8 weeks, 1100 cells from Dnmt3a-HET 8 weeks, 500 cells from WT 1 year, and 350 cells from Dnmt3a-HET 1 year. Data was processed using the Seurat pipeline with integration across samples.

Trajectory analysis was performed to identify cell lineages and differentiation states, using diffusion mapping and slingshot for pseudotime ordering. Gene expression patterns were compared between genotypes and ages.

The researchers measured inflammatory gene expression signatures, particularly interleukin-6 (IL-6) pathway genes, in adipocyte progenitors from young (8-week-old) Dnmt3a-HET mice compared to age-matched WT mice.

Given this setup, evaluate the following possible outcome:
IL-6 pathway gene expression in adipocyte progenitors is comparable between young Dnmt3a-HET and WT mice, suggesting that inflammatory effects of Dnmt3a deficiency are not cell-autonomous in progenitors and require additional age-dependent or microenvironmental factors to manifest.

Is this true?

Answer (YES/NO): NO